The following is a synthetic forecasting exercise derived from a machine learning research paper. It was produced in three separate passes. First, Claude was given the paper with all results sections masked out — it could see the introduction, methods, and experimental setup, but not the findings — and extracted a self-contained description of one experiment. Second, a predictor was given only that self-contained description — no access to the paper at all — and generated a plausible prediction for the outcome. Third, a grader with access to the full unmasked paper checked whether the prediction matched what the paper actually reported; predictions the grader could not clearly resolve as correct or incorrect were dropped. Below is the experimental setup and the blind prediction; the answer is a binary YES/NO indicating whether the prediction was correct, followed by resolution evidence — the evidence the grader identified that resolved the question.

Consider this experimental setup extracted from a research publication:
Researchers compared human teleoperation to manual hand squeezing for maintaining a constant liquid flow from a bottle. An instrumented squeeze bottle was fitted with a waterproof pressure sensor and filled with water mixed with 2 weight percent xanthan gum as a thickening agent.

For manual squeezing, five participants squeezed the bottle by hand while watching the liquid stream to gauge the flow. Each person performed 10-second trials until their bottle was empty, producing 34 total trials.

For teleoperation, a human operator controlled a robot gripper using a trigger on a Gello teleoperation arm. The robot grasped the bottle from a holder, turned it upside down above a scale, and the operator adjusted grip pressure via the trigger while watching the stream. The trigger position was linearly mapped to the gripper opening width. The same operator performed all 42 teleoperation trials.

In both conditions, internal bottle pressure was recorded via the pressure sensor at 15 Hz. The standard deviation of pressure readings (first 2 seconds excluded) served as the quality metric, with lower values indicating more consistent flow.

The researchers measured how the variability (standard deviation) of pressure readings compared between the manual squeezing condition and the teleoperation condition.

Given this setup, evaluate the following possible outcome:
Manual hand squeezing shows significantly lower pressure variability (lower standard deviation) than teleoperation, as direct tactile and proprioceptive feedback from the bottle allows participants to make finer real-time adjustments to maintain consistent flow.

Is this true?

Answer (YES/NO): NO